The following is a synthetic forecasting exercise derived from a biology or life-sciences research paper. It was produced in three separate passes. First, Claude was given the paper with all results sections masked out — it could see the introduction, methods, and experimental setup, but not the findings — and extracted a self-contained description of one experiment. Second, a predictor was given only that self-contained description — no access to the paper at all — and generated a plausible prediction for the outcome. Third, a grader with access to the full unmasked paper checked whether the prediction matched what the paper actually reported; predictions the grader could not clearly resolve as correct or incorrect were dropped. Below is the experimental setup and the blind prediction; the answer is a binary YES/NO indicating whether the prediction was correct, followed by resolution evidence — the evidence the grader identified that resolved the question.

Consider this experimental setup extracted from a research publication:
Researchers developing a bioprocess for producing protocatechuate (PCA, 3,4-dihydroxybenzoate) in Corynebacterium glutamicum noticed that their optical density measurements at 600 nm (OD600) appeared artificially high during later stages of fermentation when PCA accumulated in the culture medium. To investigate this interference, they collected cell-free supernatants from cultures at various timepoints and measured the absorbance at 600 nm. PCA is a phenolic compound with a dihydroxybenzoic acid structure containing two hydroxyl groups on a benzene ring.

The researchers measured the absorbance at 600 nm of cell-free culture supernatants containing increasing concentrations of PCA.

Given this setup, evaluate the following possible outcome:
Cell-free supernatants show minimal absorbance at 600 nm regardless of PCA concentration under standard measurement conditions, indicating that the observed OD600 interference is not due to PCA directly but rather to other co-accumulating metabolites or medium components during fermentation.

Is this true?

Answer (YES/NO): NO